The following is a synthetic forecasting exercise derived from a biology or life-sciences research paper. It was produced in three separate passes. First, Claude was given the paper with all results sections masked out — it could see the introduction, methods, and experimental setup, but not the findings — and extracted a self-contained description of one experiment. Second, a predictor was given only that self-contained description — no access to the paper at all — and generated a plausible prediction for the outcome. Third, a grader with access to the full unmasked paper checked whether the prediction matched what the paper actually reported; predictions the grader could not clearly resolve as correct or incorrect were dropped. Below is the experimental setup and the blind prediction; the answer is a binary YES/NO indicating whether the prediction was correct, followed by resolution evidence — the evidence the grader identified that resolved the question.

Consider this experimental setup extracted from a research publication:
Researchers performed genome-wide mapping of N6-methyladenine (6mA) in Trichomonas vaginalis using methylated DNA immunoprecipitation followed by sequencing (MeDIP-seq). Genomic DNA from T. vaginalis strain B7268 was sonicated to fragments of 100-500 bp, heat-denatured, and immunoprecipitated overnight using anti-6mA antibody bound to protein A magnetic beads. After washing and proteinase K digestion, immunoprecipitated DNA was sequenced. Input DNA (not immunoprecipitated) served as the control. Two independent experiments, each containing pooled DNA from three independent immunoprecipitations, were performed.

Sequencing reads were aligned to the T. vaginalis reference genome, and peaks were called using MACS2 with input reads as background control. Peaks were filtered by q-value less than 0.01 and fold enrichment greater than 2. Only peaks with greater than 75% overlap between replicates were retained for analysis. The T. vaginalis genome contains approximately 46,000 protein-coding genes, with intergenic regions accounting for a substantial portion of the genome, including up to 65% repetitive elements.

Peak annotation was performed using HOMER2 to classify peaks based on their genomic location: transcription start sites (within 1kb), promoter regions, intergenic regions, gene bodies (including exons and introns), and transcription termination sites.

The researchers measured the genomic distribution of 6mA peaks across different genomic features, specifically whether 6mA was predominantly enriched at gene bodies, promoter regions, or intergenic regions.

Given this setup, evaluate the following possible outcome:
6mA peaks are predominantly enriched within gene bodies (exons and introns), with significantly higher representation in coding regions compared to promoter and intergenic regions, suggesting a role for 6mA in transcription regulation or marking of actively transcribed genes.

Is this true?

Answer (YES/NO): NO